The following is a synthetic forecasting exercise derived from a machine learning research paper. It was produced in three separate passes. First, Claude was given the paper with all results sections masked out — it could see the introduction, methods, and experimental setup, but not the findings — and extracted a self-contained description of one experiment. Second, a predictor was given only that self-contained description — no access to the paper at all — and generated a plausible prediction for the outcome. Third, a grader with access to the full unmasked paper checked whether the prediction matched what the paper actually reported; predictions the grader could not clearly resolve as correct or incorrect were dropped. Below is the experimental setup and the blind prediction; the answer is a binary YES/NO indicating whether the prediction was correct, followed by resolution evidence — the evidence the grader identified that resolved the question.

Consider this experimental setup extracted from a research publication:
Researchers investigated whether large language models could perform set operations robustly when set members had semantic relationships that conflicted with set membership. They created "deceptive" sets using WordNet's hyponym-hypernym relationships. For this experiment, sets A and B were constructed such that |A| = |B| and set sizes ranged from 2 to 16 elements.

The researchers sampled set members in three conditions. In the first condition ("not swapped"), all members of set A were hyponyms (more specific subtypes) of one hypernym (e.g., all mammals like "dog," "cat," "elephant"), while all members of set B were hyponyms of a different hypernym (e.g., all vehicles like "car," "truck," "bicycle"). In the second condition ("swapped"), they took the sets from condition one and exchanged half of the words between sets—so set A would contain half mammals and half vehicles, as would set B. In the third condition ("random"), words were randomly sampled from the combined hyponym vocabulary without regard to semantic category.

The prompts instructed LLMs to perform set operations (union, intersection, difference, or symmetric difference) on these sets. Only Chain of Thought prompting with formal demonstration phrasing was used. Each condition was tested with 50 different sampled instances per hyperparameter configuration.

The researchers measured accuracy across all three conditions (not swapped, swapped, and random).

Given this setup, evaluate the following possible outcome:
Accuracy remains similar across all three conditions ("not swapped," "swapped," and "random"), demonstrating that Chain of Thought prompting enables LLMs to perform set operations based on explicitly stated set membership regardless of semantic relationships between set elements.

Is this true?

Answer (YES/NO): NO